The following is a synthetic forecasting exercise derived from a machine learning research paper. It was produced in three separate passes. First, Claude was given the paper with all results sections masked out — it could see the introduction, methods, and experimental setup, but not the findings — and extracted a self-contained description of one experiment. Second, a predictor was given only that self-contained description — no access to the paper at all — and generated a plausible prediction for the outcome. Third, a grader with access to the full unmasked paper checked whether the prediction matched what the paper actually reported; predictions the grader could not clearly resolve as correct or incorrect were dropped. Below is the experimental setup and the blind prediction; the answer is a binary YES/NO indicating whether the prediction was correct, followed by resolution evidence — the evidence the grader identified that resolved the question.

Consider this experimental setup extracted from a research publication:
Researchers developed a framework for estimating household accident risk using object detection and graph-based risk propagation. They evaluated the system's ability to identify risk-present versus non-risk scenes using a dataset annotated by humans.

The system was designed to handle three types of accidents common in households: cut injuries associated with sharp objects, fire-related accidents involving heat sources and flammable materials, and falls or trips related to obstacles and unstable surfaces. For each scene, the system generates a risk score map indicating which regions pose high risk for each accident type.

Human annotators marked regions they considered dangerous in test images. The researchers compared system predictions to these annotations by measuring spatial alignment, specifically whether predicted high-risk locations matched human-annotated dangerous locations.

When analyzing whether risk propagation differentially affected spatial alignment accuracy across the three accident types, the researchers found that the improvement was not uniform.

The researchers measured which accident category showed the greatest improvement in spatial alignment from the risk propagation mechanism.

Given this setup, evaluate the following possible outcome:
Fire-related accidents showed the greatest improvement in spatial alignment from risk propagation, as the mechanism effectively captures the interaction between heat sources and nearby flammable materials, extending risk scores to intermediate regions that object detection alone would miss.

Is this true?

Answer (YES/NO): NO